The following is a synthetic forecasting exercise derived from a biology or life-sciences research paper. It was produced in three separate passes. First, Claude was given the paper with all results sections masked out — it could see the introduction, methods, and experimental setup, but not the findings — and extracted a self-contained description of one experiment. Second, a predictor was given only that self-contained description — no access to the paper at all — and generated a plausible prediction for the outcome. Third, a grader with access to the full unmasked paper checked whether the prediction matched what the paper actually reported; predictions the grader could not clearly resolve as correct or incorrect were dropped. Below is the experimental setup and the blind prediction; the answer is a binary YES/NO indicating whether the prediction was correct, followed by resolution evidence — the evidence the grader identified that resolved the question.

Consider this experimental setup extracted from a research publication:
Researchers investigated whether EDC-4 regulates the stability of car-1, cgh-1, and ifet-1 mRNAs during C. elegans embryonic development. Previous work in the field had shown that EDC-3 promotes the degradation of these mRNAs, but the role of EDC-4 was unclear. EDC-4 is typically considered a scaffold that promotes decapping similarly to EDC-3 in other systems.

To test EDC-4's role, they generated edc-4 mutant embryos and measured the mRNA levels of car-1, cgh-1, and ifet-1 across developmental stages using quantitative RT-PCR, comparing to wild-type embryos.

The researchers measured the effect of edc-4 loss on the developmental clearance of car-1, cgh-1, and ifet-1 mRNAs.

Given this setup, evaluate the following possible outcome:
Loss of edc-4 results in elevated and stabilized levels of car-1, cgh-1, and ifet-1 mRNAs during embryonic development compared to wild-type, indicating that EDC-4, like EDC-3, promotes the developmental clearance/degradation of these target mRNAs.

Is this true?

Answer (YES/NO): NO